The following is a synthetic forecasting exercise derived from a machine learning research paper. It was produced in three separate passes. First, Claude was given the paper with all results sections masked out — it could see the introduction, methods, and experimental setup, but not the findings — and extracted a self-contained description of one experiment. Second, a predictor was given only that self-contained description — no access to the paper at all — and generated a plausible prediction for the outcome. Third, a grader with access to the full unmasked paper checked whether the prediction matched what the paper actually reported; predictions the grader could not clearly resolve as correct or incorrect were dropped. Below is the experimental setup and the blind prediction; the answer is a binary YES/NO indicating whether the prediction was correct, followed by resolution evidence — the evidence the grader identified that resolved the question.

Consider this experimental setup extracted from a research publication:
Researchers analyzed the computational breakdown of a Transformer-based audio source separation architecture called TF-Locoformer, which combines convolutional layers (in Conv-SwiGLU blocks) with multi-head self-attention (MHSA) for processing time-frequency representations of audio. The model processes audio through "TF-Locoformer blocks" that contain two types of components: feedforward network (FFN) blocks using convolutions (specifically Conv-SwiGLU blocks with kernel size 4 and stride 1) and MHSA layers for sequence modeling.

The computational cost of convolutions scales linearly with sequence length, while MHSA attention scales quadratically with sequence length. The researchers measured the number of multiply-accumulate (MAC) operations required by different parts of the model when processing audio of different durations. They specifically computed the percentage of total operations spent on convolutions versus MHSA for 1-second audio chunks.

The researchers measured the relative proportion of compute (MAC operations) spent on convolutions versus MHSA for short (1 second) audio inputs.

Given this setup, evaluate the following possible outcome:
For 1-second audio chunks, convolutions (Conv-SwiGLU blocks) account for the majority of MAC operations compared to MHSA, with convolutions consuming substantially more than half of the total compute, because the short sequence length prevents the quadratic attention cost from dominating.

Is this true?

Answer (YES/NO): YES